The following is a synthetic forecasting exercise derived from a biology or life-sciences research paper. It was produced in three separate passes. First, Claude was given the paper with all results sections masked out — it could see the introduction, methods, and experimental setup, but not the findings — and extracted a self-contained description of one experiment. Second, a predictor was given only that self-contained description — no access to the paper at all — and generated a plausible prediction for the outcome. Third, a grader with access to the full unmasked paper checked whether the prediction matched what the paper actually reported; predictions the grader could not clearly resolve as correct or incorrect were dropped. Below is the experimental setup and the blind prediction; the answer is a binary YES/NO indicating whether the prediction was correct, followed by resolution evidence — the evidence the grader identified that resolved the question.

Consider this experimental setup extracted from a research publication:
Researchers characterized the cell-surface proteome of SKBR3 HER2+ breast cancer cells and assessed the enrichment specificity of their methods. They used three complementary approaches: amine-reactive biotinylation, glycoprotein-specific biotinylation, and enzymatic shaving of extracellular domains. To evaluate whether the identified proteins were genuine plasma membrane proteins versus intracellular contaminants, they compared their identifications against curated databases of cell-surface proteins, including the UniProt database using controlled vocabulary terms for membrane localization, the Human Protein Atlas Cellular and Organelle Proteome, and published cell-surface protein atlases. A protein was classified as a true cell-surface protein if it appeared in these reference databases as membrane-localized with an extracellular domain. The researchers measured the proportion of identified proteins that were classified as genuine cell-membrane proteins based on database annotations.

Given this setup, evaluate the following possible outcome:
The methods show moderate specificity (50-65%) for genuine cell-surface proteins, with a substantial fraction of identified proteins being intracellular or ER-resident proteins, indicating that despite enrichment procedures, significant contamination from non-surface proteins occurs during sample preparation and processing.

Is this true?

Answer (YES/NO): NO